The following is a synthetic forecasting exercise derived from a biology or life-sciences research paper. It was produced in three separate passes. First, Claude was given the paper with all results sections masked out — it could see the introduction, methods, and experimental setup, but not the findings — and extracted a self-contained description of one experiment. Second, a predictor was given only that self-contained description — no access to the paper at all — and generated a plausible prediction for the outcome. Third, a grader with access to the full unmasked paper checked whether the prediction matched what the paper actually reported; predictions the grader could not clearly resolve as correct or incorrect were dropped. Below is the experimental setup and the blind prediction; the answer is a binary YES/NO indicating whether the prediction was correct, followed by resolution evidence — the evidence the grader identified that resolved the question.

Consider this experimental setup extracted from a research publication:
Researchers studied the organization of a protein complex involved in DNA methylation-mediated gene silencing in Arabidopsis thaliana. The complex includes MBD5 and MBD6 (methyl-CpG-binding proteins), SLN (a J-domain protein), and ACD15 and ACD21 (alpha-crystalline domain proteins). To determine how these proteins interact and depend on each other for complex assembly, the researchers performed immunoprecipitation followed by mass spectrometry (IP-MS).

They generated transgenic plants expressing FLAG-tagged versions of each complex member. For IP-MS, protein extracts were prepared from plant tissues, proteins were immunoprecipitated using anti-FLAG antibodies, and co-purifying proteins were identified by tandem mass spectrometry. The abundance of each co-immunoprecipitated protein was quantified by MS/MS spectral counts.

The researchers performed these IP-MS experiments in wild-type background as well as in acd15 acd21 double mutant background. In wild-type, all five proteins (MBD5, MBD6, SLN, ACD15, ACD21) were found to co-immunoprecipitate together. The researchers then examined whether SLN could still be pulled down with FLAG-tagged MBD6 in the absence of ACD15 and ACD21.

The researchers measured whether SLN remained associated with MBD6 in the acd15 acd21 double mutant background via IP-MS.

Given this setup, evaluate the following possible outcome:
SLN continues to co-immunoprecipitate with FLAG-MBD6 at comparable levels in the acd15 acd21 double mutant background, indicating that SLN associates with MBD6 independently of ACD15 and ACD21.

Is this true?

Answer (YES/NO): NO